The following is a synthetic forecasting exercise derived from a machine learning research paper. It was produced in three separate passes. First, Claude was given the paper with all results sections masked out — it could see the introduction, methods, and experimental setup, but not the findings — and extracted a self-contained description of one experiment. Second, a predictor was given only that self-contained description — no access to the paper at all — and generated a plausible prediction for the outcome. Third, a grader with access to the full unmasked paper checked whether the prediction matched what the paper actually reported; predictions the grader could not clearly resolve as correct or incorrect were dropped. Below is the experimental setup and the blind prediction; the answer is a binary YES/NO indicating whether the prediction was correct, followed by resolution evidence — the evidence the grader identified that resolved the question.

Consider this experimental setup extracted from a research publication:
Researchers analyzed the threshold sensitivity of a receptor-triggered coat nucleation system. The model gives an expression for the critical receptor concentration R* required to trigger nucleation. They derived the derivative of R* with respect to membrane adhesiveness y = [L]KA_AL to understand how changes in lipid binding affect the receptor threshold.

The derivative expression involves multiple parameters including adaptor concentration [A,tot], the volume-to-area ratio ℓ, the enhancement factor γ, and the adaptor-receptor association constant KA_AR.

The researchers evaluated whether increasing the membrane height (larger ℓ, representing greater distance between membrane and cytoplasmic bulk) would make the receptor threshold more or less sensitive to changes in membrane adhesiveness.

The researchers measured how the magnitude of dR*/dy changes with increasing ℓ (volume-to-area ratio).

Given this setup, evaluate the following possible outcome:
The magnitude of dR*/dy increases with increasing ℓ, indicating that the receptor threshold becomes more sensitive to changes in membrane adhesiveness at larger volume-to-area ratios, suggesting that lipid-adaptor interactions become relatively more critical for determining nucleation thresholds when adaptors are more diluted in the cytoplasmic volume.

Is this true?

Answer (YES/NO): NO